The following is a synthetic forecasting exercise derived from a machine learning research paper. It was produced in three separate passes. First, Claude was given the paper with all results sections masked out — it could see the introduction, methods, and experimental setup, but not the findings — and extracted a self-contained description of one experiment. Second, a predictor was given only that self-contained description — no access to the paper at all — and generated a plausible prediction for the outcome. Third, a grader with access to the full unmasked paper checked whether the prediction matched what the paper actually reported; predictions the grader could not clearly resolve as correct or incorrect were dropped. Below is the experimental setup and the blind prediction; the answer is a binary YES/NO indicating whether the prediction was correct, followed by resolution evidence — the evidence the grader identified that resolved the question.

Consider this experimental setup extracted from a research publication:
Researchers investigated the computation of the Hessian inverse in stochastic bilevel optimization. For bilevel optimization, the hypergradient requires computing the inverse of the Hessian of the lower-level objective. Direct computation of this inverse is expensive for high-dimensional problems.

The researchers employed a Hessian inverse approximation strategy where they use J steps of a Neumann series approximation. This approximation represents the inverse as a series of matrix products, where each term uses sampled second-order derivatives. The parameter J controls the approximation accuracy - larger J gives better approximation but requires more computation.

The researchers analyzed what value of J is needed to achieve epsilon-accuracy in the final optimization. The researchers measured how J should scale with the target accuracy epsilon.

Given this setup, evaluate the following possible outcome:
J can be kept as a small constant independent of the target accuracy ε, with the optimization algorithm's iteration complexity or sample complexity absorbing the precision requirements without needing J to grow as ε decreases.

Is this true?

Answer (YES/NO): NO